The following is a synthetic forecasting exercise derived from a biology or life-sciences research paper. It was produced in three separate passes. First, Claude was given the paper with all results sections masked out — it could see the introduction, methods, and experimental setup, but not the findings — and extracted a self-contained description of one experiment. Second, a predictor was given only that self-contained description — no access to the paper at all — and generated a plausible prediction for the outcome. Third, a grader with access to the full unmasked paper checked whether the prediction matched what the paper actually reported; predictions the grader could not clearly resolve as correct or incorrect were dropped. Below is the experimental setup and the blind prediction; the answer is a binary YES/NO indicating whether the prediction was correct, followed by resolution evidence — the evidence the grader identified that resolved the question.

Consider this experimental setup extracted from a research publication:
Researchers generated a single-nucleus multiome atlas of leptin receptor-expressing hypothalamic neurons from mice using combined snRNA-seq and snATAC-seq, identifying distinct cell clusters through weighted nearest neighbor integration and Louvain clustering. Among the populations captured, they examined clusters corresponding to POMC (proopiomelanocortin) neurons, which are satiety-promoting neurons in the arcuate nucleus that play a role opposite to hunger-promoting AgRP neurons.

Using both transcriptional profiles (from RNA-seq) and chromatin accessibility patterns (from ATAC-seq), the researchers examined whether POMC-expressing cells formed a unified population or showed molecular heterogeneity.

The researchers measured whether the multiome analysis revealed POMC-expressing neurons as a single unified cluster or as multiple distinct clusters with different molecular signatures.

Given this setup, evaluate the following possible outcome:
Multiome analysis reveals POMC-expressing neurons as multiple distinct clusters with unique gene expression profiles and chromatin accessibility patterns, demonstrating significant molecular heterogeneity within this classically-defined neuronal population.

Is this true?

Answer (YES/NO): YES